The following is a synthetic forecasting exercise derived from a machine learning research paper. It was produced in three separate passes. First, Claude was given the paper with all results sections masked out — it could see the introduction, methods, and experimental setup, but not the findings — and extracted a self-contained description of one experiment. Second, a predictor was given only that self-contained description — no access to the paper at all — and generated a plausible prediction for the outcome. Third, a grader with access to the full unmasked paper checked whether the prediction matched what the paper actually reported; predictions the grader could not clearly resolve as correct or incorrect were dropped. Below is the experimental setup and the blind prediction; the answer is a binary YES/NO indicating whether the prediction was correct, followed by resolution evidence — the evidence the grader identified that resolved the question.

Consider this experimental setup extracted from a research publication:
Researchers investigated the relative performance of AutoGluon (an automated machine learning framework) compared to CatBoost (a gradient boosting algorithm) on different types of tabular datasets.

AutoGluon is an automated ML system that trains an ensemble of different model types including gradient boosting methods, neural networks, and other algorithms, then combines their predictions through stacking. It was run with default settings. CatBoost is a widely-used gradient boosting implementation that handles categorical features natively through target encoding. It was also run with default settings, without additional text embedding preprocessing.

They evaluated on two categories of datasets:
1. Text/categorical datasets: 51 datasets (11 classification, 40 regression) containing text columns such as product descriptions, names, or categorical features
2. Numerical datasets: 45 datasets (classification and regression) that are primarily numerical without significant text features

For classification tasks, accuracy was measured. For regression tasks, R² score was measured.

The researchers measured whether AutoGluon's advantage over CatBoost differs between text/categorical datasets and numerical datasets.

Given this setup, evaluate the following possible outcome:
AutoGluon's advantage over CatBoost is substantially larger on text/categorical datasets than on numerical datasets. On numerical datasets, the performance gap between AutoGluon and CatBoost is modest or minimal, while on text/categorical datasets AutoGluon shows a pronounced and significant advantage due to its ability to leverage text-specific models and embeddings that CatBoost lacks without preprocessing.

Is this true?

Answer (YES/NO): YES